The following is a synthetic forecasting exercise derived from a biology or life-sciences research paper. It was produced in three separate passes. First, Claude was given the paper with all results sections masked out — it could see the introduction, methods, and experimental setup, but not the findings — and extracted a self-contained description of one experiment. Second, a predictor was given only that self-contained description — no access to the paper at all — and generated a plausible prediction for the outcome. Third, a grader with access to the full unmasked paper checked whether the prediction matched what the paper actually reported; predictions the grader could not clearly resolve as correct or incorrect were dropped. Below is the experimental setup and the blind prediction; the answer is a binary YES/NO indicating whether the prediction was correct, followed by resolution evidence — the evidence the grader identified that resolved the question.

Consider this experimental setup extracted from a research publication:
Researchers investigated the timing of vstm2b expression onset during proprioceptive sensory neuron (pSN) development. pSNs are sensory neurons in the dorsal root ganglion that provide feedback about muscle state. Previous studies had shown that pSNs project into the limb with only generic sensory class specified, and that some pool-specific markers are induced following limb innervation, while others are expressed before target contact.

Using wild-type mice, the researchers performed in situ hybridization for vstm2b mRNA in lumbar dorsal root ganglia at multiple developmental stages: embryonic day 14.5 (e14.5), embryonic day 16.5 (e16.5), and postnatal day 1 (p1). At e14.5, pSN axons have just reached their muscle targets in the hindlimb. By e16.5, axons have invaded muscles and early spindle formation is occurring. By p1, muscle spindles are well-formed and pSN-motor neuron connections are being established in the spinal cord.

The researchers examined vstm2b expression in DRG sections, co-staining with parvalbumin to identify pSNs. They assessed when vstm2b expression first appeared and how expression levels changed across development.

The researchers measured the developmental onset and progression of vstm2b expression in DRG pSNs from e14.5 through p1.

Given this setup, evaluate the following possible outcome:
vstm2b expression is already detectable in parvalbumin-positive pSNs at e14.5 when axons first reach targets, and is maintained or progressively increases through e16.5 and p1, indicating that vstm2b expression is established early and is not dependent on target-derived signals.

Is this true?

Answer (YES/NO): NO